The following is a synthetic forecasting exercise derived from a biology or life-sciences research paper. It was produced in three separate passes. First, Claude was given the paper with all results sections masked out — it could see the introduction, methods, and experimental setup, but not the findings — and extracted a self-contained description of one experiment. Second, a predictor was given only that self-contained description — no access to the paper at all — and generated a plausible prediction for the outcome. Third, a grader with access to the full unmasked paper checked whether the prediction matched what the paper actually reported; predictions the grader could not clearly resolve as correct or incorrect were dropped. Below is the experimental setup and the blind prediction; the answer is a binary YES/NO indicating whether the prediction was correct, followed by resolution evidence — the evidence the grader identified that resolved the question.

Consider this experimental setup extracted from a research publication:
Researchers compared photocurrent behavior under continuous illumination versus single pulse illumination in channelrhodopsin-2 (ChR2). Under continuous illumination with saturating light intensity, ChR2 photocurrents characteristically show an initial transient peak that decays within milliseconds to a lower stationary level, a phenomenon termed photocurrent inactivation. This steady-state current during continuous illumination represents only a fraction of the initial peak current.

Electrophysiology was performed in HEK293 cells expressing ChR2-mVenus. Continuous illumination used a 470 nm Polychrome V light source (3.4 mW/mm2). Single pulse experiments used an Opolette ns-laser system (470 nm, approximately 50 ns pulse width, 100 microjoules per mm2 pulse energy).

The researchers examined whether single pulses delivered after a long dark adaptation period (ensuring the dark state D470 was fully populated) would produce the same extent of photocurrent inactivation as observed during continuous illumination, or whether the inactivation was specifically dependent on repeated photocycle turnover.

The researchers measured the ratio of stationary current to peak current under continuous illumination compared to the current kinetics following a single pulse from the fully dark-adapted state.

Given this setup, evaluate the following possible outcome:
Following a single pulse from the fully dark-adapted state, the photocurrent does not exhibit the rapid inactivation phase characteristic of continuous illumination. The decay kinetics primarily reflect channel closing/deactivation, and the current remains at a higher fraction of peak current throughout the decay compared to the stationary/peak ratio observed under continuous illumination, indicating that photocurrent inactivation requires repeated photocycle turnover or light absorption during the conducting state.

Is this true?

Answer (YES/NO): YES